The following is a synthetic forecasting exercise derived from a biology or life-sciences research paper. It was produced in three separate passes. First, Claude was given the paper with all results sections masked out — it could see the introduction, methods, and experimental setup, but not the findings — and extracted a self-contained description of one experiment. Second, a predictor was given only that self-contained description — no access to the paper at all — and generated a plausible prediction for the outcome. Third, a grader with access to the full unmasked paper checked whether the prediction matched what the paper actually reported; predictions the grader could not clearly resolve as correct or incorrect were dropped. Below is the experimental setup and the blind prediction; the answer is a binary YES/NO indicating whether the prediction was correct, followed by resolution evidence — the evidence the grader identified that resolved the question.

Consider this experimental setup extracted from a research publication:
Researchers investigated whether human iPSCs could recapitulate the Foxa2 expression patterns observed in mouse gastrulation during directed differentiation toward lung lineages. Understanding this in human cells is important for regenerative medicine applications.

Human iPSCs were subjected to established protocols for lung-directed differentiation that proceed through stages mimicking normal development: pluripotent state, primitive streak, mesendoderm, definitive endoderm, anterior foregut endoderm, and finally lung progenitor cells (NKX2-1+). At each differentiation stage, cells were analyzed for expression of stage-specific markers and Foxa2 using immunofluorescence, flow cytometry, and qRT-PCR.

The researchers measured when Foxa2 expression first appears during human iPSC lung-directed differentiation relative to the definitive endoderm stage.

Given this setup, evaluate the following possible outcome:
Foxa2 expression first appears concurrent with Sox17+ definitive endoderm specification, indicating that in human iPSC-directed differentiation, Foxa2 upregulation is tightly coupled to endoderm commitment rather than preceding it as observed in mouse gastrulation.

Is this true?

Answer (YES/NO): NO